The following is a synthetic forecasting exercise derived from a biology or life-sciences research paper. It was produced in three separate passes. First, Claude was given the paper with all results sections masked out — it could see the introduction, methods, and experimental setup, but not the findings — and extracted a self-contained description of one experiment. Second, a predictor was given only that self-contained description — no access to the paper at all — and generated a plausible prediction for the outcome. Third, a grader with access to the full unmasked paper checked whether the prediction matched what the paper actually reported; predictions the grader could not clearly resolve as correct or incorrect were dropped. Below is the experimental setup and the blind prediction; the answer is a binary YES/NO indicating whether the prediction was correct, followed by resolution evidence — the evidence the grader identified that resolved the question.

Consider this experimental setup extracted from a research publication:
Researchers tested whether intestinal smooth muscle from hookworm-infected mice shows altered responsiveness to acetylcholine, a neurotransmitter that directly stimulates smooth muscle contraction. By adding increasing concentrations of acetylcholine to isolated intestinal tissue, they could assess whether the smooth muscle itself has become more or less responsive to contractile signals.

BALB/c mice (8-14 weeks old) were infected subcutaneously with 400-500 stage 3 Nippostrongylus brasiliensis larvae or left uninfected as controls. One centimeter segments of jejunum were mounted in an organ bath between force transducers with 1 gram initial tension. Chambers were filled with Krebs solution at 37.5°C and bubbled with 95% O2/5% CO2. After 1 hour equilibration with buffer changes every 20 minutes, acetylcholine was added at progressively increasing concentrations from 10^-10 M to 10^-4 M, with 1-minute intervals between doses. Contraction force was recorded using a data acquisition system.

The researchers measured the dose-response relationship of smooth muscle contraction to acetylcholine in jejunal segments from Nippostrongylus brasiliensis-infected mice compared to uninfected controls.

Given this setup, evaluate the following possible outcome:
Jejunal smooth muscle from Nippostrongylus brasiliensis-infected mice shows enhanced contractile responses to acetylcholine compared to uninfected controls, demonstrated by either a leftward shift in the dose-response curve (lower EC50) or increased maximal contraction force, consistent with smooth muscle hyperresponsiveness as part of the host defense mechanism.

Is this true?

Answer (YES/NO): YES